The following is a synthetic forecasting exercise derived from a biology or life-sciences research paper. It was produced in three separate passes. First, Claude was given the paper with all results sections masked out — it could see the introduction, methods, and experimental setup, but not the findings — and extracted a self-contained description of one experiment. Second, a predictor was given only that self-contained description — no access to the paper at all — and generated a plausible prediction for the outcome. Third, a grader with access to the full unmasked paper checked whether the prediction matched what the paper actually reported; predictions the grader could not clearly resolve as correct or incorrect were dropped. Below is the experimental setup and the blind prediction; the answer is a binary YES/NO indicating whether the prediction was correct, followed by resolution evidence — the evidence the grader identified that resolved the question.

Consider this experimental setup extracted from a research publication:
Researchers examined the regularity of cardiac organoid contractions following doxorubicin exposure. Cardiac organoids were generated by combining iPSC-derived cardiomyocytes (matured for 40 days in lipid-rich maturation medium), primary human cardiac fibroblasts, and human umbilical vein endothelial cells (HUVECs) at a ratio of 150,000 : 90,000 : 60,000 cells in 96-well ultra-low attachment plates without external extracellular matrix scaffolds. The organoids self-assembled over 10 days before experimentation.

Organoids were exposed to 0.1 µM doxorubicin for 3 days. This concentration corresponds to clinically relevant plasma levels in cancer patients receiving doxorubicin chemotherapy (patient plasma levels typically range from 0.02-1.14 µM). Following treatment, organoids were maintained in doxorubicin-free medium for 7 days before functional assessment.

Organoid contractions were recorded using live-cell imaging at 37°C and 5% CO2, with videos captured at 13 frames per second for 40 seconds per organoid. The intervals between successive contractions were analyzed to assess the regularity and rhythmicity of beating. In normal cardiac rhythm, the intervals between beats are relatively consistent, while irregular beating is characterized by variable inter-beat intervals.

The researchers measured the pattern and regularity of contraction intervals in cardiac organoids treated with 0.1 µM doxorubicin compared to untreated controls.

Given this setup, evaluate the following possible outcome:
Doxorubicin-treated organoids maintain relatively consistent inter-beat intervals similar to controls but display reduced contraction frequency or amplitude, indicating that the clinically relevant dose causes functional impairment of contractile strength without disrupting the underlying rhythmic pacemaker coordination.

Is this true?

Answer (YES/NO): NO